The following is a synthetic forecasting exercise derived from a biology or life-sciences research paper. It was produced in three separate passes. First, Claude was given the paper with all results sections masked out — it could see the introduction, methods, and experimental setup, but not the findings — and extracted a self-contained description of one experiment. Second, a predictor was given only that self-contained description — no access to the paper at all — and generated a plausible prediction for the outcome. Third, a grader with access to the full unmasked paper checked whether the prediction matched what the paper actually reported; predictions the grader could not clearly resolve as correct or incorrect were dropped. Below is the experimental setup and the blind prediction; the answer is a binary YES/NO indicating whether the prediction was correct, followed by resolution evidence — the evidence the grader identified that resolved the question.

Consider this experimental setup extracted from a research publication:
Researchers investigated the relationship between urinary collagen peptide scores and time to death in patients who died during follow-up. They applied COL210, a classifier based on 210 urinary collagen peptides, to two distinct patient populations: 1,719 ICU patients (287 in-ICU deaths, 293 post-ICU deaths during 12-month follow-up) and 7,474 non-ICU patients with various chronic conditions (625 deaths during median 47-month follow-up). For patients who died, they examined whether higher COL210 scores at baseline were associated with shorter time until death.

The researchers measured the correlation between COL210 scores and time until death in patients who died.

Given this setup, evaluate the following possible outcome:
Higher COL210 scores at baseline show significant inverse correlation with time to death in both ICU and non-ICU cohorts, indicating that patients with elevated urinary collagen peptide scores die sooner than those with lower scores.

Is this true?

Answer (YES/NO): YES